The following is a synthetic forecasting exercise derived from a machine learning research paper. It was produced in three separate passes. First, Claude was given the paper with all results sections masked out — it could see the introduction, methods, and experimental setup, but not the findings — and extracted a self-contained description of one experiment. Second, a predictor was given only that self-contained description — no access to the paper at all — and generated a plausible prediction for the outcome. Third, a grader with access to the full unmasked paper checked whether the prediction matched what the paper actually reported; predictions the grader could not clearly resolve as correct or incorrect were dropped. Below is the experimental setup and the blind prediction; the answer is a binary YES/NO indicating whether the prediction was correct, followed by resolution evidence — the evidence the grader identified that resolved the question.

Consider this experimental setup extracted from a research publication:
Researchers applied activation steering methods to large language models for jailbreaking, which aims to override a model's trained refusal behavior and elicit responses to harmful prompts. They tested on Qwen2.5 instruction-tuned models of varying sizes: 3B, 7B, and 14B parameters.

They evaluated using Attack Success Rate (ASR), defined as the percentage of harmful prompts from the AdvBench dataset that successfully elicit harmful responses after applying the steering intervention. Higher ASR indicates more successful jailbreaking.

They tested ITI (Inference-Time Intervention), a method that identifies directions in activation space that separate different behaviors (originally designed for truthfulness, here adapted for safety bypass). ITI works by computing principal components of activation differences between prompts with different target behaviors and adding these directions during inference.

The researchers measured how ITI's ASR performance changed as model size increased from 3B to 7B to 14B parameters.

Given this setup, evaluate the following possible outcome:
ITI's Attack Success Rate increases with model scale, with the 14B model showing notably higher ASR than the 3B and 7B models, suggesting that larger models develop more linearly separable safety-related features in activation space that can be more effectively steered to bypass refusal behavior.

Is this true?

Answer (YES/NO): NO